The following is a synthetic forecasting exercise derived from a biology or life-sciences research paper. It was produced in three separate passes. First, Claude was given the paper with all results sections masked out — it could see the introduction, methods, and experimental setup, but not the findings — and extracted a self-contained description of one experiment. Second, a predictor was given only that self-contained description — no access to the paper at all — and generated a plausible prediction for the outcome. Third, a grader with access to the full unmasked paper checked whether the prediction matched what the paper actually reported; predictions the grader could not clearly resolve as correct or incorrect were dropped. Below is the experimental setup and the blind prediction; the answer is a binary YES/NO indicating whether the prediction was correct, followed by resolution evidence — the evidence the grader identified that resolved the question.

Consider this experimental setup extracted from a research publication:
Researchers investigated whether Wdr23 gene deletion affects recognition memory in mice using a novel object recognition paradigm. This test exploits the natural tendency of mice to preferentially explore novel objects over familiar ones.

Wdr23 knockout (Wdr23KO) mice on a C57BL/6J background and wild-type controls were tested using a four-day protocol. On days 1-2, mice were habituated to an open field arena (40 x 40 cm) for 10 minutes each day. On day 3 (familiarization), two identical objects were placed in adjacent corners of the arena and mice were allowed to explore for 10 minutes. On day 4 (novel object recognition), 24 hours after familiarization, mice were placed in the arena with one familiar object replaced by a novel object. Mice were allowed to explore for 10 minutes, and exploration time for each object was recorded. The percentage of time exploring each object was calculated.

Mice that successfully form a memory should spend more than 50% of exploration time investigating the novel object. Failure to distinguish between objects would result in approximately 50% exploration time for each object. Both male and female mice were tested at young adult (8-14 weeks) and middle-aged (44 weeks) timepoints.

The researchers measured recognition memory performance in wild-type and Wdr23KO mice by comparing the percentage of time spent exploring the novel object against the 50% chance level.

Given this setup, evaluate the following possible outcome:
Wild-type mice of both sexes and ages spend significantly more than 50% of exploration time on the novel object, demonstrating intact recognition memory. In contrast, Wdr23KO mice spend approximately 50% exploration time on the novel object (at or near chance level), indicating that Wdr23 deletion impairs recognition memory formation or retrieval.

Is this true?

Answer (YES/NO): NO